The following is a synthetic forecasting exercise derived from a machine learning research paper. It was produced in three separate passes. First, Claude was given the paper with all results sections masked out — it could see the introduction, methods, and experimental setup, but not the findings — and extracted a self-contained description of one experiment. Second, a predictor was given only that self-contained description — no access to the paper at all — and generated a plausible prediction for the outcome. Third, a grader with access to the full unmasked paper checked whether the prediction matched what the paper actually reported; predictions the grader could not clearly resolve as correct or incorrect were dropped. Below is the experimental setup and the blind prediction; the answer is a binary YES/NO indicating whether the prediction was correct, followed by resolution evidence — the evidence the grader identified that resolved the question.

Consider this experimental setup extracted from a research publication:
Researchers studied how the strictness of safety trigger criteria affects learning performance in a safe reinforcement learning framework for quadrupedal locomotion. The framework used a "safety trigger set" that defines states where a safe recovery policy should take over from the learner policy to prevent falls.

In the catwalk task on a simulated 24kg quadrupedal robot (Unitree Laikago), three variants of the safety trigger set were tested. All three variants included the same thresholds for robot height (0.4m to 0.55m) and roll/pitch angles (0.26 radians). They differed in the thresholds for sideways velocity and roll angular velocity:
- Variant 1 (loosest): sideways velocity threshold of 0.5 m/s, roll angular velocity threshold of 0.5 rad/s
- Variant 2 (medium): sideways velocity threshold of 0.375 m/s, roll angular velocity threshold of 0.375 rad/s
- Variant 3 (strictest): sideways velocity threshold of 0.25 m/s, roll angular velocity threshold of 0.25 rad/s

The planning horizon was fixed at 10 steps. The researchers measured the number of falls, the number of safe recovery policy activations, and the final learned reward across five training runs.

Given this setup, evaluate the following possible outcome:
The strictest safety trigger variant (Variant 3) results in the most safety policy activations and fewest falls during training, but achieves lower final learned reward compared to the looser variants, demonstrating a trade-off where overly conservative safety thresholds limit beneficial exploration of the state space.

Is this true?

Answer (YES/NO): YES